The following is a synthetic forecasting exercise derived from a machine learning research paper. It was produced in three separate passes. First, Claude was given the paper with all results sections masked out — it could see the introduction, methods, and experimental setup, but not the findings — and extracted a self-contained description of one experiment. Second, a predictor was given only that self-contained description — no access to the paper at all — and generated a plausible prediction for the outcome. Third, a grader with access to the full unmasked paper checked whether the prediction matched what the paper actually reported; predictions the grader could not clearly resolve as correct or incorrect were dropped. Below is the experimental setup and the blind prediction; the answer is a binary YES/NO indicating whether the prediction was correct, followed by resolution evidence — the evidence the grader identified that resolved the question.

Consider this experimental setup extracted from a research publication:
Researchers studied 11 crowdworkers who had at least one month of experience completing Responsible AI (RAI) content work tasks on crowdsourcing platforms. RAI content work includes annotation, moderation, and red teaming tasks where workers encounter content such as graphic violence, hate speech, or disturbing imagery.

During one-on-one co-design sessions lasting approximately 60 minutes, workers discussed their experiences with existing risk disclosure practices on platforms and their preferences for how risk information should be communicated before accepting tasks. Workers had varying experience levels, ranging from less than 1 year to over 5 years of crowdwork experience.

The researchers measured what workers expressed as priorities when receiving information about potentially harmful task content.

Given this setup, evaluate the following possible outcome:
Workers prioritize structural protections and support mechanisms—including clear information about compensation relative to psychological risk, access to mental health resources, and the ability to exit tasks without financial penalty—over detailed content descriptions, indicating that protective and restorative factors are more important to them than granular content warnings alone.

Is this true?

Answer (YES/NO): NO